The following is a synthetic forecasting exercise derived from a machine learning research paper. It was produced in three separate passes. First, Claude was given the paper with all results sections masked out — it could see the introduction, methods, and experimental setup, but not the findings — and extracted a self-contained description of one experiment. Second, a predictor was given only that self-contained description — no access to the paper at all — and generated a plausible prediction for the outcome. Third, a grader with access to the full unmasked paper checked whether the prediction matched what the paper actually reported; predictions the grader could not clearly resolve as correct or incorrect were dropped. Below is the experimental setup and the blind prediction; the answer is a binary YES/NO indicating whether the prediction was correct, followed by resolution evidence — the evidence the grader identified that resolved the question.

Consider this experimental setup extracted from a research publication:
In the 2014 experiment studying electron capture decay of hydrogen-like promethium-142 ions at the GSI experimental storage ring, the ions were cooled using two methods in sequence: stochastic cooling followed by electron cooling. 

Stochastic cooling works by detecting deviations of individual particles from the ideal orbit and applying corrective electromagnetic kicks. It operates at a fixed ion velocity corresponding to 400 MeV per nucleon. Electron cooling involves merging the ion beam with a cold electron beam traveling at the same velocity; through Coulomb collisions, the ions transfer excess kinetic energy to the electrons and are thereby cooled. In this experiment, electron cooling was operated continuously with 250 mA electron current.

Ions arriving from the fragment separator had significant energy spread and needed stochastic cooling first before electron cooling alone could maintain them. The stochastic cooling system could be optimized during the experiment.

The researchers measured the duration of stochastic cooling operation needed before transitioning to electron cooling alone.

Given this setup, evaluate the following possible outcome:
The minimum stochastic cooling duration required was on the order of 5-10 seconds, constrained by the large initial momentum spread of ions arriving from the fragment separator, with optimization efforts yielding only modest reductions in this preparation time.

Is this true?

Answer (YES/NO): NO